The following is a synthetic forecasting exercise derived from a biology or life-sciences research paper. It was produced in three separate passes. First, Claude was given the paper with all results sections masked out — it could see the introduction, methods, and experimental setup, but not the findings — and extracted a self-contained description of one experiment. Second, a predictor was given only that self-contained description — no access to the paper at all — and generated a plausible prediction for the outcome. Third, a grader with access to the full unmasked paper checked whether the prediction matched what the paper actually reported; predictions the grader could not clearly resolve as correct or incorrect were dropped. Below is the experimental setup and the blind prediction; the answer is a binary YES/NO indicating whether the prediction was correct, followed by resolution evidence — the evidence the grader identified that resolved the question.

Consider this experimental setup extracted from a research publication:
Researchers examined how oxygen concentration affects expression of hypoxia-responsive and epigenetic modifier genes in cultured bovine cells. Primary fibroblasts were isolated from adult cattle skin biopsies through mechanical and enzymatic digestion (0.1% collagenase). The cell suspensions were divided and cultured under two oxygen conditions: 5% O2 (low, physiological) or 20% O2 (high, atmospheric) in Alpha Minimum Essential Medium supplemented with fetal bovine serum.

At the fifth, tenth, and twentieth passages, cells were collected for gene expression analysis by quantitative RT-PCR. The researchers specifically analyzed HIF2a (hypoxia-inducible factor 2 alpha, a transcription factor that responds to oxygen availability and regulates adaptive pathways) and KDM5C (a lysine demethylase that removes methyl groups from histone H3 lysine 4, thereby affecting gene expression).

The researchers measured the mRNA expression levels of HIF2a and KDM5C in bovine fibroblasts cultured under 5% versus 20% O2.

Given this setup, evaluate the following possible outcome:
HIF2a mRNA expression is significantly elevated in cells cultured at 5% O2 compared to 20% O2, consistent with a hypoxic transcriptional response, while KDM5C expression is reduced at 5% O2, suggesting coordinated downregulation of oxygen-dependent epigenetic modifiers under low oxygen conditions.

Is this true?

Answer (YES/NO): NO